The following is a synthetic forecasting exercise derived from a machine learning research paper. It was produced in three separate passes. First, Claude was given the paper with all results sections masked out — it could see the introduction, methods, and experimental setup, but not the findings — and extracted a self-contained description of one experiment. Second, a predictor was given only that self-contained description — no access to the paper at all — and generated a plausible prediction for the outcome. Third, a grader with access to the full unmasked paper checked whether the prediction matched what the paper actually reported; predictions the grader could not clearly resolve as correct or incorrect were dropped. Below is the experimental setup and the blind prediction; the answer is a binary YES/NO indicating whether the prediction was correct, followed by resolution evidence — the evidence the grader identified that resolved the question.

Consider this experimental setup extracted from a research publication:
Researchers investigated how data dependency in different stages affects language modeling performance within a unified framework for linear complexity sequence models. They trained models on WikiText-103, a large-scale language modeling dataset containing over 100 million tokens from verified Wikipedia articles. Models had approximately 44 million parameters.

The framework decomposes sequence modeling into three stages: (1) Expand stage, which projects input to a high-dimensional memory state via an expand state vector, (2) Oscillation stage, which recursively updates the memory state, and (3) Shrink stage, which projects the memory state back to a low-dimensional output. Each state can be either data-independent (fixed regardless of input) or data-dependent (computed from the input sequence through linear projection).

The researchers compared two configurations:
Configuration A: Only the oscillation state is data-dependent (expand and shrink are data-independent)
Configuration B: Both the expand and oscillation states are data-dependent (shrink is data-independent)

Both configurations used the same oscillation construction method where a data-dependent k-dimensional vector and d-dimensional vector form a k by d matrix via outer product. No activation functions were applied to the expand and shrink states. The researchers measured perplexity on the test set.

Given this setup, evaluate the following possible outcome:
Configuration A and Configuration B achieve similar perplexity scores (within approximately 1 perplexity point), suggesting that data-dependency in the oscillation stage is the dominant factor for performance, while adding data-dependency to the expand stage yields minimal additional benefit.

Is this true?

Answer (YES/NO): NO